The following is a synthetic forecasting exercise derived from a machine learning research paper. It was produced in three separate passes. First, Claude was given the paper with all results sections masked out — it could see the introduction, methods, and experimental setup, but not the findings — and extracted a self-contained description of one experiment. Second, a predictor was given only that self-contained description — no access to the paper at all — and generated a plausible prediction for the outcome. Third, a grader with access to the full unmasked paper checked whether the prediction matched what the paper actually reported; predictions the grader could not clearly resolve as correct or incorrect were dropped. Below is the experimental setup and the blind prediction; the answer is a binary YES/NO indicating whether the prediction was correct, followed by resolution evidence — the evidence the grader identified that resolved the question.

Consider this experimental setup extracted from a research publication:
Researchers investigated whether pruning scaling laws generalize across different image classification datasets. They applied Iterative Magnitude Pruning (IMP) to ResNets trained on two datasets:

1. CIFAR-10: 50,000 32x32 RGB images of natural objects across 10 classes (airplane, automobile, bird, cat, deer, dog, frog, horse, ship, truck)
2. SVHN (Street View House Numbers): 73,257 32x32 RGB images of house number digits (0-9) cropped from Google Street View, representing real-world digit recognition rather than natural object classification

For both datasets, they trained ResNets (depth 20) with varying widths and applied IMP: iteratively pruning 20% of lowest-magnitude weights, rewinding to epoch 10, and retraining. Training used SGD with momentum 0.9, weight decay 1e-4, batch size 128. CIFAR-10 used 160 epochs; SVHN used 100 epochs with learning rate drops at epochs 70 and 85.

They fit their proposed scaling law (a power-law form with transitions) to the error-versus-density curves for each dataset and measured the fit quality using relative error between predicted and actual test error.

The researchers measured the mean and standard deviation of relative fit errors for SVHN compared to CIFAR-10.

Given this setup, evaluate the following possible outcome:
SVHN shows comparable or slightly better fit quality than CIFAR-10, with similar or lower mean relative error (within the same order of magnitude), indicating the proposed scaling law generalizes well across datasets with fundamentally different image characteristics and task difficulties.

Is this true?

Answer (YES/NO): NO